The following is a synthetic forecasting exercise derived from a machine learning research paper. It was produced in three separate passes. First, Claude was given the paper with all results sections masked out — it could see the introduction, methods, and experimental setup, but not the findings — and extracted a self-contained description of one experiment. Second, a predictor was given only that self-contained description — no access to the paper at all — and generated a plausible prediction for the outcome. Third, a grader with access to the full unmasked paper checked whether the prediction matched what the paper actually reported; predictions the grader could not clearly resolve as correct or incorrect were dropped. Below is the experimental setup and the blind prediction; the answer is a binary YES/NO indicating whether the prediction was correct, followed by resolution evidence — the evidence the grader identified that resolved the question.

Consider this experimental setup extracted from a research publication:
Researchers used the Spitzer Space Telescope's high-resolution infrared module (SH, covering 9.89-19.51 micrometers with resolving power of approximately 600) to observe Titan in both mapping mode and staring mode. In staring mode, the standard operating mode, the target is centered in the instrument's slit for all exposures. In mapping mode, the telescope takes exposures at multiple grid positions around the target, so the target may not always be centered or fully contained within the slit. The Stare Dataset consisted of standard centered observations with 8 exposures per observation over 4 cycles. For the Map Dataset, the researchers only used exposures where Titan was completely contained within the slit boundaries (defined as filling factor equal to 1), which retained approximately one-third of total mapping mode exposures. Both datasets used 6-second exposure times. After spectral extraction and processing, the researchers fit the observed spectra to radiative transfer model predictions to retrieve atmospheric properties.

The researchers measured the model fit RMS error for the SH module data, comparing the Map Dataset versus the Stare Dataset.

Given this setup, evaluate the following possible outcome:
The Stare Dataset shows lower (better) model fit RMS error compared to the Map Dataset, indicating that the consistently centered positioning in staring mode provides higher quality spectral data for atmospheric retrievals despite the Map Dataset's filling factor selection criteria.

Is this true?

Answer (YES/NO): YES